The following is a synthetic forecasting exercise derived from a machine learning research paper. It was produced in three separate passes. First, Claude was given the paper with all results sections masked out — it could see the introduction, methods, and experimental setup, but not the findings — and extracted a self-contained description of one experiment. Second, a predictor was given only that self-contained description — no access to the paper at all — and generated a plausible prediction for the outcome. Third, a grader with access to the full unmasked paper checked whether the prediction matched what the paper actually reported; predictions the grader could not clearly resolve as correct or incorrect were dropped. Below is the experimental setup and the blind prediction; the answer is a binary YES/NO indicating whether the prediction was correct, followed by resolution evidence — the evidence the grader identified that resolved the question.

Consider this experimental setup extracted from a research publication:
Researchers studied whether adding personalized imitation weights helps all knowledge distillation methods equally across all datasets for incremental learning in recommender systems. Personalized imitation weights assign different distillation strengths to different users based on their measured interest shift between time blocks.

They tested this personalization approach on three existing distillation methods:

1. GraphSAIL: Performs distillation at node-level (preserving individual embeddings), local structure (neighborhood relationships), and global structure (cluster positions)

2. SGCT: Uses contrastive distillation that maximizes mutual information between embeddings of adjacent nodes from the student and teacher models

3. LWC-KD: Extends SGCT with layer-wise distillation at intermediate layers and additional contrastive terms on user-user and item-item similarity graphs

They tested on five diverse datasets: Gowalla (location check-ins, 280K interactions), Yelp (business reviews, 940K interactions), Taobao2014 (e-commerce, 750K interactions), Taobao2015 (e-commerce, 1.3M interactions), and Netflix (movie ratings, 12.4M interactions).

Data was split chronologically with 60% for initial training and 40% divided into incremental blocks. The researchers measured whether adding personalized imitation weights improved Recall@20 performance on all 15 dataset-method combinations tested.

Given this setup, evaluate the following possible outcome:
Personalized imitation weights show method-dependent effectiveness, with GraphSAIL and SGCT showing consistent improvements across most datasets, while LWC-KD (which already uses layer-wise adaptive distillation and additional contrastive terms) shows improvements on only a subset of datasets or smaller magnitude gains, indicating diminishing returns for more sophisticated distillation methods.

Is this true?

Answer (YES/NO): NO